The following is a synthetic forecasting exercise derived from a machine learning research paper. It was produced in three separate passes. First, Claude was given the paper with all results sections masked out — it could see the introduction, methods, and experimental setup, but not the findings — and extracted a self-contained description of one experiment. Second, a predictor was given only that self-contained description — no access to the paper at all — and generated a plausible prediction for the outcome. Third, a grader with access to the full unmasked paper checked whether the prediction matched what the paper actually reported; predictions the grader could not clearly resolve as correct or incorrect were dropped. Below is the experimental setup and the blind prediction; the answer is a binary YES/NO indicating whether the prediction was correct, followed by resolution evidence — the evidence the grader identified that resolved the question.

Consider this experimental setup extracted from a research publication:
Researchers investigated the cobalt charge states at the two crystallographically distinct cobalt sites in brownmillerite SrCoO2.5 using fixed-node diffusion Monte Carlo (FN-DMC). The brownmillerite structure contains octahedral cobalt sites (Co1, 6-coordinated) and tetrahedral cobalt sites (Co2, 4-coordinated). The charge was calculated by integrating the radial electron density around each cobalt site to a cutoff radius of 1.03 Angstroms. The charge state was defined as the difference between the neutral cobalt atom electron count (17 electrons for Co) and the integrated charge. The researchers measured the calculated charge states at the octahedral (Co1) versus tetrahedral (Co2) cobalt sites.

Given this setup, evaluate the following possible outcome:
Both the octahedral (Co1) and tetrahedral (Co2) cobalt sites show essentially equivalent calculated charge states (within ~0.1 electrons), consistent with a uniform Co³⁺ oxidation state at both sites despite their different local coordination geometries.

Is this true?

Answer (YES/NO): NO